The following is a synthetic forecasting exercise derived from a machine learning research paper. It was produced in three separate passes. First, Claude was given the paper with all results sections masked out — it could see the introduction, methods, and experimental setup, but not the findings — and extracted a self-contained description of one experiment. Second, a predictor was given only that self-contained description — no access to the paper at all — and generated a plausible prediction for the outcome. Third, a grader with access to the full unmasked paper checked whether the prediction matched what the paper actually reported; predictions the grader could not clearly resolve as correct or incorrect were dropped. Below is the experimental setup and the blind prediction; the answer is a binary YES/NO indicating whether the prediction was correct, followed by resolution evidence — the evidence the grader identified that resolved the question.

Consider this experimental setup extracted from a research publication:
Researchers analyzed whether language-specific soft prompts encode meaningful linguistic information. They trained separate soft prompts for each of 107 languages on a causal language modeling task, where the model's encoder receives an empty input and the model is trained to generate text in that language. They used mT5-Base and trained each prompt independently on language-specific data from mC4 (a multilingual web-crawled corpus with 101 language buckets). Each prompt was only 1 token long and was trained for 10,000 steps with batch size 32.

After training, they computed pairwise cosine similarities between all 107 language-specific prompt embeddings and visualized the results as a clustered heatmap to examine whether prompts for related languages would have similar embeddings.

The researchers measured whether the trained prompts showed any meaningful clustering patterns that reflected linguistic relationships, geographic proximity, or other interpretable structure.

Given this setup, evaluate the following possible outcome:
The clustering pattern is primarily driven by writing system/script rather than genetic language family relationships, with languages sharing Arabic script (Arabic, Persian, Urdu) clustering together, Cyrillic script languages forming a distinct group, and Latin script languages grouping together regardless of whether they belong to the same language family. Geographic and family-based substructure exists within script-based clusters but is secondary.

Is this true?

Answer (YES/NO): NO